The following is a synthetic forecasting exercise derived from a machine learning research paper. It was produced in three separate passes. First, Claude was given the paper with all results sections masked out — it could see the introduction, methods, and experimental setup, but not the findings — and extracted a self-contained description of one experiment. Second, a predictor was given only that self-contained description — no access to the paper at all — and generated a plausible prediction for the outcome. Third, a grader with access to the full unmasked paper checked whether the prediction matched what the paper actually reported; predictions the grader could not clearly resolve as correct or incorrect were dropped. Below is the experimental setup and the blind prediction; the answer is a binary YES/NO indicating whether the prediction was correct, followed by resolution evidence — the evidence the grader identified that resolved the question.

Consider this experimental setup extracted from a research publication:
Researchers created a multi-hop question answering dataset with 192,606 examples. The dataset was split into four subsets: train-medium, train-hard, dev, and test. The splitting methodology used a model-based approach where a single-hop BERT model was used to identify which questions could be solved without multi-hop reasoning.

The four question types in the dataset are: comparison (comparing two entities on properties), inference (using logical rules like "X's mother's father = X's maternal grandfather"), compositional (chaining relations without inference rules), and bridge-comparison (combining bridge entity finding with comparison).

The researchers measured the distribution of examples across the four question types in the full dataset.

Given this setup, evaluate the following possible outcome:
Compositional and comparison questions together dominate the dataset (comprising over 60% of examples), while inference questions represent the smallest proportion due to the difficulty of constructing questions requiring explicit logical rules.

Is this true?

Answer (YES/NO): YES